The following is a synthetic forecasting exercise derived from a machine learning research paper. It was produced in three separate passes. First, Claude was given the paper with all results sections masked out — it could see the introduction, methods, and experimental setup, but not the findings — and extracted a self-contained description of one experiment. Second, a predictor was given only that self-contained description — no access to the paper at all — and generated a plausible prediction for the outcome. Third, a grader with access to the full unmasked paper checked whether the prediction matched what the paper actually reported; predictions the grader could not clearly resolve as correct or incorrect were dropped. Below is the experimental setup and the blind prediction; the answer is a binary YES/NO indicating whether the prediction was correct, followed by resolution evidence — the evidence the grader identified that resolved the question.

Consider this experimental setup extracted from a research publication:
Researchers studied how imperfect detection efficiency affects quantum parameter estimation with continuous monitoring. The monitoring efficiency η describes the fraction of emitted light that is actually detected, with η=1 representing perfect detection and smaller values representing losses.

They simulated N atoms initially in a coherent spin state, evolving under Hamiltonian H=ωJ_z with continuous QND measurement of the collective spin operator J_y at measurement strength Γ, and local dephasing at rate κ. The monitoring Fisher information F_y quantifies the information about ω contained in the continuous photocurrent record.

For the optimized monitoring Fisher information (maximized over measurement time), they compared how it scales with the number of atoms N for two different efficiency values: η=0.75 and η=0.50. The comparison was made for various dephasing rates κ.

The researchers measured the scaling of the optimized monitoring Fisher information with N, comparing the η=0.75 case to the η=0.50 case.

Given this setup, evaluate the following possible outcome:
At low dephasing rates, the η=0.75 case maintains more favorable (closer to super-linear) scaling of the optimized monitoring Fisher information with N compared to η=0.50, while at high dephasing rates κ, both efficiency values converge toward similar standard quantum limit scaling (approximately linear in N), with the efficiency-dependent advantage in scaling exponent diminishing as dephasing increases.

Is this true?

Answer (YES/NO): NO